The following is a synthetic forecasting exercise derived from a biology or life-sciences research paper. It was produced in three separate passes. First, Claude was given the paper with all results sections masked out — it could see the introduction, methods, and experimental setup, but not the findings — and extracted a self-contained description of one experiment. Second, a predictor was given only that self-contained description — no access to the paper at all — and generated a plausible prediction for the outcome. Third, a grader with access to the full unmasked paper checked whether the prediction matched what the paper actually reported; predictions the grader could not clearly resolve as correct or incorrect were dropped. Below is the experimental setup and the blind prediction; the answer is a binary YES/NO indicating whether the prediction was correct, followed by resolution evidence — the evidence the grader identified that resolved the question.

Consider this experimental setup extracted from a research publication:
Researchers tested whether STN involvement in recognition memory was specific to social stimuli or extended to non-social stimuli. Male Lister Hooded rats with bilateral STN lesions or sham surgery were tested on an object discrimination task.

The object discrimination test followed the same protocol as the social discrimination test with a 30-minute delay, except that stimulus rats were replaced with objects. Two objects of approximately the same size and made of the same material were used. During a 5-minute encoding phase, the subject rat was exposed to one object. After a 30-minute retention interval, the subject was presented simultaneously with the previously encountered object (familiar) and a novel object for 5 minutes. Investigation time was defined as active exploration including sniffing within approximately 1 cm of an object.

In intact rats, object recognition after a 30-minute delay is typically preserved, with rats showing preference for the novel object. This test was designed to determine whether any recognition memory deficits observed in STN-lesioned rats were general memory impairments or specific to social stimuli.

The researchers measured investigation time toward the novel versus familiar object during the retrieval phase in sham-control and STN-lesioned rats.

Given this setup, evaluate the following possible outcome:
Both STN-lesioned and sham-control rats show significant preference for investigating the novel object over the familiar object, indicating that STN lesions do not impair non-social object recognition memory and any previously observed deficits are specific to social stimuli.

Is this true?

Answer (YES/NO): YES